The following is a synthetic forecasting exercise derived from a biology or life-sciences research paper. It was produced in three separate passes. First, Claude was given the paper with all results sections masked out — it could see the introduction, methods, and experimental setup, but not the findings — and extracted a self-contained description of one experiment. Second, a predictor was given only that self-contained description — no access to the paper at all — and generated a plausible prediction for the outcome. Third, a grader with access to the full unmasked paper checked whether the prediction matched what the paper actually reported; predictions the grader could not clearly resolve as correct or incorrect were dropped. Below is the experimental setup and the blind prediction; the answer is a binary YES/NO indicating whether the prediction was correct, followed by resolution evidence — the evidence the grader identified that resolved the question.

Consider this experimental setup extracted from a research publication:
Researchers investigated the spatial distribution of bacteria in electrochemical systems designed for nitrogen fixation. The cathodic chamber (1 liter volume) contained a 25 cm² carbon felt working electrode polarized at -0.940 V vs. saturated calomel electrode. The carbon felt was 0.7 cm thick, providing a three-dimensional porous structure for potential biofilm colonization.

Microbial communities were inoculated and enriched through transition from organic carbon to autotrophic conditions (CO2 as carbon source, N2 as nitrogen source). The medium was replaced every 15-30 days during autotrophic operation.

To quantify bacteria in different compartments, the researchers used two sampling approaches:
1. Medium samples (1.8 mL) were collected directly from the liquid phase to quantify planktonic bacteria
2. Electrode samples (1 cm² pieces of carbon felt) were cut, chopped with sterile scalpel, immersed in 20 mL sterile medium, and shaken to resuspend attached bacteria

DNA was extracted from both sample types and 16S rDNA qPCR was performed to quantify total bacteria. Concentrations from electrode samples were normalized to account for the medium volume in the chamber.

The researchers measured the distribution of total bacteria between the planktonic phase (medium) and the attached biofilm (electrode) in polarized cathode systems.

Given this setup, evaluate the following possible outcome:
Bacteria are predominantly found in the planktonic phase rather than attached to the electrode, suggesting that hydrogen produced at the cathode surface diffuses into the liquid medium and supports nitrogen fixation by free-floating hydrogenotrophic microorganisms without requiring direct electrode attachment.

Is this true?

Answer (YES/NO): NO